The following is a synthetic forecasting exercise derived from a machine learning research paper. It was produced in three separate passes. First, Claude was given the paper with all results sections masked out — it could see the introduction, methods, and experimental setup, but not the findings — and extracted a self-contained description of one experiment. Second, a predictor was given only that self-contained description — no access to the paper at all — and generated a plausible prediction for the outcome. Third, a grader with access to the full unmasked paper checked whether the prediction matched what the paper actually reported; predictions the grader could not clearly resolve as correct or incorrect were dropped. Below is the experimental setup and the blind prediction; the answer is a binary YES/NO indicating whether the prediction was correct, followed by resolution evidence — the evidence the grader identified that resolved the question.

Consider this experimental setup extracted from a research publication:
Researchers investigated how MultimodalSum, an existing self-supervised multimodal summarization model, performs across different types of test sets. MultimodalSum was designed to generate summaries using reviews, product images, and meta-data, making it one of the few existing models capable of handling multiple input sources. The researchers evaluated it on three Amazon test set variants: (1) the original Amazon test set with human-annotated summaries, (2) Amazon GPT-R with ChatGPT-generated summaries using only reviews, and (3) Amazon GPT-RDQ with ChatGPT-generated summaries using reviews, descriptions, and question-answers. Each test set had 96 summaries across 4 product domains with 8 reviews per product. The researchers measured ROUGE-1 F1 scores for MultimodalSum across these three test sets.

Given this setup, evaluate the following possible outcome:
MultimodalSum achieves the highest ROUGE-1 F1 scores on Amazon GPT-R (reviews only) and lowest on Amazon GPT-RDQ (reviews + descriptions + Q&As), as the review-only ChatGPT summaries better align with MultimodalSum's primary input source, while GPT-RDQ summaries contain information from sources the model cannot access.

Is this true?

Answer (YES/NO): NO